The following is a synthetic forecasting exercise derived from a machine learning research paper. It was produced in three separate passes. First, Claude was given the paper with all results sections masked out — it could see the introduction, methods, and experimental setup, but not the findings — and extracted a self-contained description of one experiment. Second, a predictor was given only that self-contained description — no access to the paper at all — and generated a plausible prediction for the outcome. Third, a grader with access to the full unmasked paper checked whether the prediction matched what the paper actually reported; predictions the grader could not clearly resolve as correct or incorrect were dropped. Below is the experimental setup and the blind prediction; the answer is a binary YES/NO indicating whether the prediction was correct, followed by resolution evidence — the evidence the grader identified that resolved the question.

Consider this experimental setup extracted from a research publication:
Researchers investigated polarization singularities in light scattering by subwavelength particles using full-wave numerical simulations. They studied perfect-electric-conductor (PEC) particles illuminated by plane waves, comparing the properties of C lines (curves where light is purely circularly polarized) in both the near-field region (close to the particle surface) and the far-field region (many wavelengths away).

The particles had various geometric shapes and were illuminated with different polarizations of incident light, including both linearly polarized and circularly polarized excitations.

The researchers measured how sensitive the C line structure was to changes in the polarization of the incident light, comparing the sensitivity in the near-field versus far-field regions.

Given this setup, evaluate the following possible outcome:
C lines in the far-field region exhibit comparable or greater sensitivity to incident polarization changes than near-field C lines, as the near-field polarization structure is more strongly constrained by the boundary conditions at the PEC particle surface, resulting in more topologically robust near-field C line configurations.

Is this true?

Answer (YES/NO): NO